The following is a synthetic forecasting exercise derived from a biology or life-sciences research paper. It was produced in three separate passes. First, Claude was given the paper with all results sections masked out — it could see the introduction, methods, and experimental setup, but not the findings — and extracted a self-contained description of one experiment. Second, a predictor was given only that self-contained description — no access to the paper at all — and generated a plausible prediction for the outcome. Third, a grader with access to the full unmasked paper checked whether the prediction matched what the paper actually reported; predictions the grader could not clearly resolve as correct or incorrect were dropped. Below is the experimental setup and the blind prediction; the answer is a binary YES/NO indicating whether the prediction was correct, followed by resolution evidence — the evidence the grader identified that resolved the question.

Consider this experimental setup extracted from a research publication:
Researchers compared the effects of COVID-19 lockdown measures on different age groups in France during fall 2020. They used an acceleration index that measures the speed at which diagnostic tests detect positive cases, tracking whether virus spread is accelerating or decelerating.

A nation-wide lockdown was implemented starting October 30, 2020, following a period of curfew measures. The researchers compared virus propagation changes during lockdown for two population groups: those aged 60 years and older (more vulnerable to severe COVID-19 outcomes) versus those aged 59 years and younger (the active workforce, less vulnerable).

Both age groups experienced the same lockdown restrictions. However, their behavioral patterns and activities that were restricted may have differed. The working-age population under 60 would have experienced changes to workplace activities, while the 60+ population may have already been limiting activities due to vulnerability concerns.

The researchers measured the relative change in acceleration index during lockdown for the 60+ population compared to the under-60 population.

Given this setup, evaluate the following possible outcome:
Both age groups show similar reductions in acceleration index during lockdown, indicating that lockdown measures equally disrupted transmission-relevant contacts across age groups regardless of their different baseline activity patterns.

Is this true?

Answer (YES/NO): NO